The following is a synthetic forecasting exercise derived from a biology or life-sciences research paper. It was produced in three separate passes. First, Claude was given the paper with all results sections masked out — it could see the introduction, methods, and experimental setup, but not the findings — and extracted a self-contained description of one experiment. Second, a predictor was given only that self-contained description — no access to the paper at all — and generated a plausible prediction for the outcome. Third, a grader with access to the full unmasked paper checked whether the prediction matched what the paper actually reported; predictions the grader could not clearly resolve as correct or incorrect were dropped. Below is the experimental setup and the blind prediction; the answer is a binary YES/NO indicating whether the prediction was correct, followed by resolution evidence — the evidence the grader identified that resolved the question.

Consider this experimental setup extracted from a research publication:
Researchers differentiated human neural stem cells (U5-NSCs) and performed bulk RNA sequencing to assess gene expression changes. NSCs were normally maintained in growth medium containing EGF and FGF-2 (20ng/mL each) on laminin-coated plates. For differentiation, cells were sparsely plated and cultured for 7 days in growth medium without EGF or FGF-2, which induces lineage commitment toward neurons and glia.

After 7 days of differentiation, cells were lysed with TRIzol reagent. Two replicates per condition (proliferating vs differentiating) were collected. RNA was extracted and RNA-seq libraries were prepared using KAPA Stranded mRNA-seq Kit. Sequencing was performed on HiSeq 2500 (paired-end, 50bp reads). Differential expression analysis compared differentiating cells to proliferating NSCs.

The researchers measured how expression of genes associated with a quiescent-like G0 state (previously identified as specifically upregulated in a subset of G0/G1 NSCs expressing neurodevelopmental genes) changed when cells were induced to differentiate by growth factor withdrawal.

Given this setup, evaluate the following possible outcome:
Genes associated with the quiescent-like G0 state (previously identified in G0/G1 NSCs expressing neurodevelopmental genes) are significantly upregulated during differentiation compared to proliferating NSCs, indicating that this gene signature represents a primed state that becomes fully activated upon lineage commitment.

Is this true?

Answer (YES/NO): NO